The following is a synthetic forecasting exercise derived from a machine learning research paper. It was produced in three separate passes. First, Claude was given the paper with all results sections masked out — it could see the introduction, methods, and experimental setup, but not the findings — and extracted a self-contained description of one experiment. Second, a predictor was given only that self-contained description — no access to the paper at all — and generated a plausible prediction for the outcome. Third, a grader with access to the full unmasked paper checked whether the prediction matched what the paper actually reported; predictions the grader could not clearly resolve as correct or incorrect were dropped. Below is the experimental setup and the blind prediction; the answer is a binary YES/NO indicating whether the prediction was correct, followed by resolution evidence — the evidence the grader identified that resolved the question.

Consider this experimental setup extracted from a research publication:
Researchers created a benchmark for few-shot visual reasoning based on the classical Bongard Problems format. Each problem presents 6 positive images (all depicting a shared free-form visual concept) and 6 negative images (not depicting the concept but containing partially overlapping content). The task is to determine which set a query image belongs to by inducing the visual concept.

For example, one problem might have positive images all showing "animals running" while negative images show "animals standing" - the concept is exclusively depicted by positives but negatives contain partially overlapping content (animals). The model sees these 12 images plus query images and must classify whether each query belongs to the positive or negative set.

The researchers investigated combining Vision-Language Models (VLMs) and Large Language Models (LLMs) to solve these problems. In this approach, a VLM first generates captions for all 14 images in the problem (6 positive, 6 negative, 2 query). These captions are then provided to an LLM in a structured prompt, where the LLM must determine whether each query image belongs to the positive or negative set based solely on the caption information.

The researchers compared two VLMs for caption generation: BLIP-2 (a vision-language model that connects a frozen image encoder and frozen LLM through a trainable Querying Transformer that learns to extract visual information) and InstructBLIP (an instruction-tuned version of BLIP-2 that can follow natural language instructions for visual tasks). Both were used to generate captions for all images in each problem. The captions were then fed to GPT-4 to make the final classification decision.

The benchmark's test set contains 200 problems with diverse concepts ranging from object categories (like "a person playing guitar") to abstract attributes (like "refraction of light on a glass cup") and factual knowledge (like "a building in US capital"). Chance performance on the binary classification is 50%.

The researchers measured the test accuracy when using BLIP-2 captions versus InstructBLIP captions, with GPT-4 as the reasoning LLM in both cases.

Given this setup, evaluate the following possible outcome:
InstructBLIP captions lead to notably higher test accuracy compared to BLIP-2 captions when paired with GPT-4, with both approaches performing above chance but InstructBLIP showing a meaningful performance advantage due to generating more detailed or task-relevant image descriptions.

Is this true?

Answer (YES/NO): NO